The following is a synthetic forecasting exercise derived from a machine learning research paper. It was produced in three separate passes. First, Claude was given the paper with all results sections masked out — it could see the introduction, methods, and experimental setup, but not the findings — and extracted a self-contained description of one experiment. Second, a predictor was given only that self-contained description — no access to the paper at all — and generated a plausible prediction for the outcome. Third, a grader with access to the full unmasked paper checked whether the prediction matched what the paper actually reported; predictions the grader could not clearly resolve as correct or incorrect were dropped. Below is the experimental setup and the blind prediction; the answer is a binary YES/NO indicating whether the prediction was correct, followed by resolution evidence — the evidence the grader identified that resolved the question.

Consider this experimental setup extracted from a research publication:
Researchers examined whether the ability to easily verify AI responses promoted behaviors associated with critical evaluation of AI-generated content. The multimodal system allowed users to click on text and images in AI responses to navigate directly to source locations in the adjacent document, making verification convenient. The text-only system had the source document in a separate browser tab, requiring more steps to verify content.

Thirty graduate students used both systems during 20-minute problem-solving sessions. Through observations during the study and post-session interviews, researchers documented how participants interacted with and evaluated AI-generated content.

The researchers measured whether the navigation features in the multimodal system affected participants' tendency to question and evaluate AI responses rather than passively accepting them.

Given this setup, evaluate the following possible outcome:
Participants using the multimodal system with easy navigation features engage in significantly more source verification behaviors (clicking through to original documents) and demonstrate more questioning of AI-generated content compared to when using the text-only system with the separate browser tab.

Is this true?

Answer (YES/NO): YES